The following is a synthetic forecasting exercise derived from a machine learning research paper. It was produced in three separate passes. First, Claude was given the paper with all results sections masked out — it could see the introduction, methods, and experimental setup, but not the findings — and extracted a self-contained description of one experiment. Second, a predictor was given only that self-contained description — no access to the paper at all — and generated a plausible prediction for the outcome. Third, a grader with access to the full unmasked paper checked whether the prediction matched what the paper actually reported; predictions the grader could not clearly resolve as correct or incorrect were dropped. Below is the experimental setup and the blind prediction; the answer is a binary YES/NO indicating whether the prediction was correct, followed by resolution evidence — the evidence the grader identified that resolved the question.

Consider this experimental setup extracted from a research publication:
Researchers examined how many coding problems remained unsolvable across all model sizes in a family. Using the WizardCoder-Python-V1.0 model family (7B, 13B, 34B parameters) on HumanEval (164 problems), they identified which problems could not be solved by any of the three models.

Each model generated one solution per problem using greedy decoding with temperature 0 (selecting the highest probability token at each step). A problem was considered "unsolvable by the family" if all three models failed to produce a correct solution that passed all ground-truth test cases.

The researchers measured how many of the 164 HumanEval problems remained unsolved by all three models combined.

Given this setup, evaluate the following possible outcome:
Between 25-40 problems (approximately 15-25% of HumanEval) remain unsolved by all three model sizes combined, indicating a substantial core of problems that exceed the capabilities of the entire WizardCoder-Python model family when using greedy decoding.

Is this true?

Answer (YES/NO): YES